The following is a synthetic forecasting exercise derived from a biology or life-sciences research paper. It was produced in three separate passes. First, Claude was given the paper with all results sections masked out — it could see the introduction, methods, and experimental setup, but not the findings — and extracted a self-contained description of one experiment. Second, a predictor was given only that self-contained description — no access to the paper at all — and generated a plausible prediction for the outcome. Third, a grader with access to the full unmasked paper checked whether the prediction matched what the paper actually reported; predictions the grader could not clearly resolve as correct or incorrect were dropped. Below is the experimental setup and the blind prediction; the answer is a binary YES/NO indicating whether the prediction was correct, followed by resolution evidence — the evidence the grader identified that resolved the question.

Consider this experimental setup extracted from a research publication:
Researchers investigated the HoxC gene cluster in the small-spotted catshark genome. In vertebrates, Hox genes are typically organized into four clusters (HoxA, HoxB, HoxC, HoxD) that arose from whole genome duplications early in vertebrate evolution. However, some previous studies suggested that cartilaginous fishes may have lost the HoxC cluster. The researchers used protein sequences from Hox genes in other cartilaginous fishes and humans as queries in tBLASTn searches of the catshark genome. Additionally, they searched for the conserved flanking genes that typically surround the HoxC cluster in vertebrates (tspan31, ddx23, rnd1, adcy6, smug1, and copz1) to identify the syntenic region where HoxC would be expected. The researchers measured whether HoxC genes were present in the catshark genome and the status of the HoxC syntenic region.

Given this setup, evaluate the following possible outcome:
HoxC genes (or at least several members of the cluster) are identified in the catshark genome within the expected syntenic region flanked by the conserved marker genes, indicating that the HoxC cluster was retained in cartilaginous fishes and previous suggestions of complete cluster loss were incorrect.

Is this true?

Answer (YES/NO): NO